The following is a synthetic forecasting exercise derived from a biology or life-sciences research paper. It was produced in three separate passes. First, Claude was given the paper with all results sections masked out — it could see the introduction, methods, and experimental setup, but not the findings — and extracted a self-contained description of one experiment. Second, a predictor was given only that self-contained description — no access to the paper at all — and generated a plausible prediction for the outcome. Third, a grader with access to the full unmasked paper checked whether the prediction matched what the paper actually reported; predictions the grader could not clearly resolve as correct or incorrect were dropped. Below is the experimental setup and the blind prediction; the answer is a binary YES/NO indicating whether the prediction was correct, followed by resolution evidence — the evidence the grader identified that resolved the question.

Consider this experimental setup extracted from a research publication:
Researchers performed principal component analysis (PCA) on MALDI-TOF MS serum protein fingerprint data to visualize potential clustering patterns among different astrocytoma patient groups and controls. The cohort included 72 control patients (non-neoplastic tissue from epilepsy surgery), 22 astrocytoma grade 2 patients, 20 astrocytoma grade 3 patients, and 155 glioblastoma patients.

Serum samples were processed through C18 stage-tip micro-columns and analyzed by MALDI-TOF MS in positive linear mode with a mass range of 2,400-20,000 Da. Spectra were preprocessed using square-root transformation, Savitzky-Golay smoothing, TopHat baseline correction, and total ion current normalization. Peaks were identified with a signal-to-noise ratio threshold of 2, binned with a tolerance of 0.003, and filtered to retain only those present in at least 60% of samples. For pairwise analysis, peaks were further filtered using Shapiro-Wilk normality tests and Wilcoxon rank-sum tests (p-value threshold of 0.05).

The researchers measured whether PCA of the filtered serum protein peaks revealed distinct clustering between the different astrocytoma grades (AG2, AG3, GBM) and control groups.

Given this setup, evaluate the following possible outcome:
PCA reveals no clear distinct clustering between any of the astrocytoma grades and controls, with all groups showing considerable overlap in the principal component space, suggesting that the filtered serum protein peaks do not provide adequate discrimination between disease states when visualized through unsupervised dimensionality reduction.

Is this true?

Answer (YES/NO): YES